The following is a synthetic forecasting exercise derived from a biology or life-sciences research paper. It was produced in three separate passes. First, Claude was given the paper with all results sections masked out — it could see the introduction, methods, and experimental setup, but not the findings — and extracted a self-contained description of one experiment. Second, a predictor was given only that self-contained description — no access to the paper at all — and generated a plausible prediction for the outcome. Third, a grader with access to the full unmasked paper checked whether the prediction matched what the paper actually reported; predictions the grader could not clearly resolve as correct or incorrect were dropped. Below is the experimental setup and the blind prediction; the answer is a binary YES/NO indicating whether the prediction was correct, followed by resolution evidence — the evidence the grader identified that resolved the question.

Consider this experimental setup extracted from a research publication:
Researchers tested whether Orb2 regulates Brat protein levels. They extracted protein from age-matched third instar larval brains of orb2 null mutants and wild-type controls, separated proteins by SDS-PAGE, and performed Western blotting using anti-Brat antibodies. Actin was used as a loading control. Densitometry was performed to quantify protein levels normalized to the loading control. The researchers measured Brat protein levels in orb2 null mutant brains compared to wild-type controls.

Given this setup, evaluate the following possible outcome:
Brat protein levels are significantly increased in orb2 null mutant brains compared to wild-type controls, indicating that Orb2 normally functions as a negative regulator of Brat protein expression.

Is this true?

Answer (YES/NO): NO